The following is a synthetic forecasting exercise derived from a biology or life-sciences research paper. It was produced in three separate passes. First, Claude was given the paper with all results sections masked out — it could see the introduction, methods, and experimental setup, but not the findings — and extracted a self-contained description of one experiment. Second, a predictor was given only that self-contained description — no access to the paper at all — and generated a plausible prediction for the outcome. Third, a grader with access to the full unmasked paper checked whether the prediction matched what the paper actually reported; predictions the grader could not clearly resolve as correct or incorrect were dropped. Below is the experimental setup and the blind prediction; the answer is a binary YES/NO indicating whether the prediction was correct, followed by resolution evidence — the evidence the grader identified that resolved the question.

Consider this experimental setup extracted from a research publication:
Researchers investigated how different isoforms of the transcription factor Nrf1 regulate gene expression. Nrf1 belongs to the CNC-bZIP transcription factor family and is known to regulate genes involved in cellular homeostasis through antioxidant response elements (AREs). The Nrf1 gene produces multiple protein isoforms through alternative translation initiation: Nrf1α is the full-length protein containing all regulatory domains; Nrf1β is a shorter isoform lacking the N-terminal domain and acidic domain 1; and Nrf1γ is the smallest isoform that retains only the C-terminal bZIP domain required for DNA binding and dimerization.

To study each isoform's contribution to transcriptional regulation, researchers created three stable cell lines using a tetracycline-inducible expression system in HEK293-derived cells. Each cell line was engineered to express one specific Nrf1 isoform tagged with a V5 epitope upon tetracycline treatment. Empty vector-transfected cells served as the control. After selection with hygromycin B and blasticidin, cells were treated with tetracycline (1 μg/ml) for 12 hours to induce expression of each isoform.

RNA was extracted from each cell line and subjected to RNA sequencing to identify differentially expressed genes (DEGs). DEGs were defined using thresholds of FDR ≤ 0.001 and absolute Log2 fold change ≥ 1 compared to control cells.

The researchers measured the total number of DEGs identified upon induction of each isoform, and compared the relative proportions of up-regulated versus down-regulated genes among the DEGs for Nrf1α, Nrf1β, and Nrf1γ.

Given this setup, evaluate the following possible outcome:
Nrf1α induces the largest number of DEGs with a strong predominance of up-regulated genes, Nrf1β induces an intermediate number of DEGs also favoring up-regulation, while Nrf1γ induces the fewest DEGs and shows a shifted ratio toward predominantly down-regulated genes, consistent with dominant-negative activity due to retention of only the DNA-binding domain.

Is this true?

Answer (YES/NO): NO